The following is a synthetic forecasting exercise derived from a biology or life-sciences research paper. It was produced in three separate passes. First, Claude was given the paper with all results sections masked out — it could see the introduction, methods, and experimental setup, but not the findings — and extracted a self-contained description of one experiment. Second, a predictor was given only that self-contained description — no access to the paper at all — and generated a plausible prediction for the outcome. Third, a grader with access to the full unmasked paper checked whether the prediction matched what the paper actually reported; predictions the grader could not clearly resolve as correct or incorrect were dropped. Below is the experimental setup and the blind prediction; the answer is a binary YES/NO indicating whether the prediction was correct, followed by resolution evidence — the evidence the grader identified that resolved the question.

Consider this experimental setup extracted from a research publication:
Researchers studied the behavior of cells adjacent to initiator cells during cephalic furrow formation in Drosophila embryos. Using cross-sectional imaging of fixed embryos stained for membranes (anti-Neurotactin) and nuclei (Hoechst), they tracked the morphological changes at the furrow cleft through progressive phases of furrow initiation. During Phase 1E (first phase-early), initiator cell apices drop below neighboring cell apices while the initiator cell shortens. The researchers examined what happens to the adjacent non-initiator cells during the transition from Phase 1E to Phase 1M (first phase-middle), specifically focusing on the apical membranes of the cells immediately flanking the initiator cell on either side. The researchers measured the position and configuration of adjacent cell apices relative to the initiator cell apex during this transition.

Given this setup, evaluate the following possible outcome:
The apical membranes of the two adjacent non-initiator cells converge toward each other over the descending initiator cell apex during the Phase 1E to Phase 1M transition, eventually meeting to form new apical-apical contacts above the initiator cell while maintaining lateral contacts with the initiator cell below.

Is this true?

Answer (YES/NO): YES